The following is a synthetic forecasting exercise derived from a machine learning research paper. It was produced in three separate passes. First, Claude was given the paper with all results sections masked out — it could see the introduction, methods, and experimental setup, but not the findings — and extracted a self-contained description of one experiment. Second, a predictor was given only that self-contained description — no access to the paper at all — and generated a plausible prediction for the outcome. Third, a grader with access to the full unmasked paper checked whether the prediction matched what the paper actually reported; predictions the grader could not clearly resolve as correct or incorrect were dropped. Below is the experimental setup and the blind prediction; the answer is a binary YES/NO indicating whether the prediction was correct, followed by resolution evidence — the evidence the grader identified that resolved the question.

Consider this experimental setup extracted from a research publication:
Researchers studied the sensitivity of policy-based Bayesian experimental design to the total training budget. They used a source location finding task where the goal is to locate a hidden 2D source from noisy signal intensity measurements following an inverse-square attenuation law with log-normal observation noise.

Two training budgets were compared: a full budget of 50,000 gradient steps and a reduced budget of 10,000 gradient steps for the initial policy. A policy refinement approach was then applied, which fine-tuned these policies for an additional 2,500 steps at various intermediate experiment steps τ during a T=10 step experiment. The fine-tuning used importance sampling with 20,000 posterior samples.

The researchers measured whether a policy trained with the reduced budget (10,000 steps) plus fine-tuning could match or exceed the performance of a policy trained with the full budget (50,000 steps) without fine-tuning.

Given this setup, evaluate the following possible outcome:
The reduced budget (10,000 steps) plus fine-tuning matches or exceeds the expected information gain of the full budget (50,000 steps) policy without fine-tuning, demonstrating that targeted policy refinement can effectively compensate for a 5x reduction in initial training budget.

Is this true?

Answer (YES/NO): YES